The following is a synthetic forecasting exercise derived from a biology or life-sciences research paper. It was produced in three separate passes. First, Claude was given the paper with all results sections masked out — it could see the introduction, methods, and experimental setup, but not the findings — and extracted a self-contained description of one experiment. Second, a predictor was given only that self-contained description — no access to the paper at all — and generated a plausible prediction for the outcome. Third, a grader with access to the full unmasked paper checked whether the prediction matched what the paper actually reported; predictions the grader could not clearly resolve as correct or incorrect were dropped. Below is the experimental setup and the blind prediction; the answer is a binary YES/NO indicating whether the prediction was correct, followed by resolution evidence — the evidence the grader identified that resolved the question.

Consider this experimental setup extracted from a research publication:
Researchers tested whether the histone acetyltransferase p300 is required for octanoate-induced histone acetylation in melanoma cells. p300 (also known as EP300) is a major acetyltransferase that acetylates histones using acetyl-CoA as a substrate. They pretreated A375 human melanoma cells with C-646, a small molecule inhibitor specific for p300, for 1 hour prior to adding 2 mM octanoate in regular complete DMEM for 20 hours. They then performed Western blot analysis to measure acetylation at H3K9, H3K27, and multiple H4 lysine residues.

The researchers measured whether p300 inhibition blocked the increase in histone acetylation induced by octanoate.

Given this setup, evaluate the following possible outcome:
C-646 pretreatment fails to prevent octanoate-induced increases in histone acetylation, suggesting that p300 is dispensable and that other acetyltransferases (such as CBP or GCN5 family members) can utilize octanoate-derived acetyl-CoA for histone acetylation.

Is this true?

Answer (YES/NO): NO